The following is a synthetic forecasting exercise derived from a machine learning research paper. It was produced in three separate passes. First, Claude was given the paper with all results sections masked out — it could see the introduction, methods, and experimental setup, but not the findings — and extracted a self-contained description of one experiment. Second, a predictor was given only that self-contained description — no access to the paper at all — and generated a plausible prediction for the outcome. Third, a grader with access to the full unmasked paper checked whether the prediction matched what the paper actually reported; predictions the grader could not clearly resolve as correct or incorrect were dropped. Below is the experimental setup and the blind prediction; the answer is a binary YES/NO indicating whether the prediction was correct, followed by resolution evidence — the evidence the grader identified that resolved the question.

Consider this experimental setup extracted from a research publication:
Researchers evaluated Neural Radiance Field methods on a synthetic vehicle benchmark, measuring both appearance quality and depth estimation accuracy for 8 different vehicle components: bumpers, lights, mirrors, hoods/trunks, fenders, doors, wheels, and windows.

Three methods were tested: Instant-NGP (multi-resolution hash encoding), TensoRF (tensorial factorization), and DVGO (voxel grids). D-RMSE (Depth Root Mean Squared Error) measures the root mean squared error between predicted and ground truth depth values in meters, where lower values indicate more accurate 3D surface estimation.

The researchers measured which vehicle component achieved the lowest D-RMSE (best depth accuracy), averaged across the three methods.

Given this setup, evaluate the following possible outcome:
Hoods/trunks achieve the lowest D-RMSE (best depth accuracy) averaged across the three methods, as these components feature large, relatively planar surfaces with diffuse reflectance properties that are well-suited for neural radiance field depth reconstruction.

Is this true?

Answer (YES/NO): NO